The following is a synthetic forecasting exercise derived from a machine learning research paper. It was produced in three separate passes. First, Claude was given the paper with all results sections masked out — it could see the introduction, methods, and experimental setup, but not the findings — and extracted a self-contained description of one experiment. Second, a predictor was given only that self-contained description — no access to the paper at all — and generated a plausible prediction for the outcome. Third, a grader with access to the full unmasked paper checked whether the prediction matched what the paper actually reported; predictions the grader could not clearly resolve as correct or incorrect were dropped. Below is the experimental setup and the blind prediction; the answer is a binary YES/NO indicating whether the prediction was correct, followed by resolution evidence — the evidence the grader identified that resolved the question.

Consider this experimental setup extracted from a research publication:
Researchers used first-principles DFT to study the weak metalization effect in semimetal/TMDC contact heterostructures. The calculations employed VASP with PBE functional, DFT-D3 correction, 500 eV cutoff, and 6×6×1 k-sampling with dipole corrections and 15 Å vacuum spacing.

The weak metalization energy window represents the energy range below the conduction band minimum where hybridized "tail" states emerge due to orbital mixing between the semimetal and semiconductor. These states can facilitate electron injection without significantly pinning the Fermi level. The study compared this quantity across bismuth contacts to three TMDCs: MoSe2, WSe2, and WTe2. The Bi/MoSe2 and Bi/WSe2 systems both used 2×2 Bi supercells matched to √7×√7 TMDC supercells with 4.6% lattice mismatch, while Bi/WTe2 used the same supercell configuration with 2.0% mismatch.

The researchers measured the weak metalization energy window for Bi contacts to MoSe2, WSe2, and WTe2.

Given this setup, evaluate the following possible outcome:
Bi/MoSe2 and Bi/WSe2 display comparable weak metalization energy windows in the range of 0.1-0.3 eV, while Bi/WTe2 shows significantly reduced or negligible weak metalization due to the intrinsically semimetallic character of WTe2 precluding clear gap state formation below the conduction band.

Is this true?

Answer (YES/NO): NO